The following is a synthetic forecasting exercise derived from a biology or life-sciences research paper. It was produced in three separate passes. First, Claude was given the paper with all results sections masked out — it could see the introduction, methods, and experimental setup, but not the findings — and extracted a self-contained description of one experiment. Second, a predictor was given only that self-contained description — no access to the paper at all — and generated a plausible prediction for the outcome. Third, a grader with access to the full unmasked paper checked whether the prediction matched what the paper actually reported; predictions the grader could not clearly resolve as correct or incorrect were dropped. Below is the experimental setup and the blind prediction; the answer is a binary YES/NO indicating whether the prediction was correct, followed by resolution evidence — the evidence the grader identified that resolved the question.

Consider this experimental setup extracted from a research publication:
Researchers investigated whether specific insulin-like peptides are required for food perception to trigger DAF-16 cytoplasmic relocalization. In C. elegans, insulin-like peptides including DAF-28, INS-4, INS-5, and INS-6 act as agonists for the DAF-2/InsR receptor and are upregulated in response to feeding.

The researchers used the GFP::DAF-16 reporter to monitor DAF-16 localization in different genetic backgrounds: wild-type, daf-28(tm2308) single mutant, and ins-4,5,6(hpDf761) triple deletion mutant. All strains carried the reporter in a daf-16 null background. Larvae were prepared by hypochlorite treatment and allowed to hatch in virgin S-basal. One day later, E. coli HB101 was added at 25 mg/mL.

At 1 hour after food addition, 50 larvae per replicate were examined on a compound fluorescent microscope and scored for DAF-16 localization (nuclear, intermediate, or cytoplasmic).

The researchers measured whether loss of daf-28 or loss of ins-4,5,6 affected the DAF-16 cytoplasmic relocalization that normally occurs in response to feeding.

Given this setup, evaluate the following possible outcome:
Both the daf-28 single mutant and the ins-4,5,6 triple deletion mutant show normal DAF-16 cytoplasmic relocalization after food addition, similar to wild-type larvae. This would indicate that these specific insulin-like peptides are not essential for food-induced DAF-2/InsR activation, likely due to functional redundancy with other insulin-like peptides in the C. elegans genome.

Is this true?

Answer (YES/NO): NO